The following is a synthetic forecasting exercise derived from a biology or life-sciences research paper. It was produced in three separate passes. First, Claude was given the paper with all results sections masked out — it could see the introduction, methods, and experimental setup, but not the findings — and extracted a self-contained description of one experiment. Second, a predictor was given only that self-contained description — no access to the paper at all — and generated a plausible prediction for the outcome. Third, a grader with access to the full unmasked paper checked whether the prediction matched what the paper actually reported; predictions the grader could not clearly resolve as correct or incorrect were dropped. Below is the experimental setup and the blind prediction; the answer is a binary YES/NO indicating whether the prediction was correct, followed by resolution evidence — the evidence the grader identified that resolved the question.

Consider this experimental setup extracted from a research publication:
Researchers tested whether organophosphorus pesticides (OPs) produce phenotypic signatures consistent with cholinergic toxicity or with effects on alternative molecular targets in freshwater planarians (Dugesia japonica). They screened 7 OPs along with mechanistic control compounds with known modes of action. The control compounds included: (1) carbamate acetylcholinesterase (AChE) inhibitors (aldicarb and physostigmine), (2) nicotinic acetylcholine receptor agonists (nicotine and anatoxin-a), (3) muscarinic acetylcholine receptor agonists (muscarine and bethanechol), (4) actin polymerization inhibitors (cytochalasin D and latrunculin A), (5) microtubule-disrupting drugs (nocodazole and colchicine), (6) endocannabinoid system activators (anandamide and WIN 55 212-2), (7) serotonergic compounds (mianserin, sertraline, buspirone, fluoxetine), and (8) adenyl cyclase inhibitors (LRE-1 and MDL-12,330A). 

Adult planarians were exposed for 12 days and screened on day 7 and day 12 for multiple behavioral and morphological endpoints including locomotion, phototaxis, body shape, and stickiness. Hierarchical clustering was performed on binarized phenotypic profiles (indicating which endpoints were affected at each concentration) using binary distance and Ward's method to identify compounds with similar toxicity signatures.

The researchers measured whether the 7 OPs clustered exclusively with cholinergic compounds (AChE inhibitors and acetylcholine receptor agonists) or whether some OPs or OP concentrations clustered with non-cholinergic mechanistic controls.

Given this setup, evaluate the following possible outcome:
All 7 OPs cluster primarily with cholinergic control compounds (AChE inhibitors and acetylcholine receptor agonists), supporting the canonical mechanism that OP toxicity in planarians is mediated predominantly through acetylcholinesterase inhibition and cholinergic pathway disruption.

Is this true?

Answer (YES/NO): NO